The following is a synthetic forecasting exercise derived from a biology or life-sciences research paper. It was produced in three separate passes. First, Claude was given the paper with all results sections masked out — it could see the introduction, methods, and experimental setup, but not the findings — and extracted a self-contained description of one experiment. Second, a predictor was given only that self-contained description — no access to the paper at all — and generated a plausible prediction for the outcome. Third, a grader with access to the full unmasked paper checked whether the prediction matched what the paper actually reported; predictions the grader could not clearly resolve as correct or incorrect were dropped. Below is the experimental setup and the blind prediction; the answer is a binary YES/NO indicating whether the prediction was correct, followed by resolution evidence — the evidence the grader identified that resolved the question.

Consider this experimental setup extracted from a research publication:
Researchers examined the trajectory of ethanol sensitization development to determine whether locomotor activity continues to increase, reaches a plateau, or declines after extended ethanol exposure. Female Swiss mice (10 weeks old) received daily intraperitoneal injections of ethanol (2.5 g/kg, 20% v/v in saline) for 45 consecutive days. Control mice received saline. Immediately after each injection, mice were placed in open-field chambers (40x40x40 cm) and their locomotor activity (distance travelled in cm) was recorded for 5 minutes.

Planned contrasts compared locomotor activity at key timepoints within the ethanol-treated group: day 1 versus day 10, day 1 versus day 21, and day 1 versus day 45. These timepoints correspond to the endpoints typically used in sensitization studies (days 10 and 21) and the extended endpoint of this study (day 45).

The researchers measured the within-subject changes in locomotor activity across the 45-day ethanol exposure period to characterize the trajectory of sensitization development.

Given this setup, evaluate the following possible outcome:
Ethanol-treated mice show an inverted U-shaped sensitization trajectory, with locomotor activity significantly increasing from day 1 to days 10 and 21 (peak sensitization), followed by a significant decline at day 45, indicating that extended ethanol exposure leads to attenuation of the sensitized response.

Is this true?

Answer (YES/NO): NO